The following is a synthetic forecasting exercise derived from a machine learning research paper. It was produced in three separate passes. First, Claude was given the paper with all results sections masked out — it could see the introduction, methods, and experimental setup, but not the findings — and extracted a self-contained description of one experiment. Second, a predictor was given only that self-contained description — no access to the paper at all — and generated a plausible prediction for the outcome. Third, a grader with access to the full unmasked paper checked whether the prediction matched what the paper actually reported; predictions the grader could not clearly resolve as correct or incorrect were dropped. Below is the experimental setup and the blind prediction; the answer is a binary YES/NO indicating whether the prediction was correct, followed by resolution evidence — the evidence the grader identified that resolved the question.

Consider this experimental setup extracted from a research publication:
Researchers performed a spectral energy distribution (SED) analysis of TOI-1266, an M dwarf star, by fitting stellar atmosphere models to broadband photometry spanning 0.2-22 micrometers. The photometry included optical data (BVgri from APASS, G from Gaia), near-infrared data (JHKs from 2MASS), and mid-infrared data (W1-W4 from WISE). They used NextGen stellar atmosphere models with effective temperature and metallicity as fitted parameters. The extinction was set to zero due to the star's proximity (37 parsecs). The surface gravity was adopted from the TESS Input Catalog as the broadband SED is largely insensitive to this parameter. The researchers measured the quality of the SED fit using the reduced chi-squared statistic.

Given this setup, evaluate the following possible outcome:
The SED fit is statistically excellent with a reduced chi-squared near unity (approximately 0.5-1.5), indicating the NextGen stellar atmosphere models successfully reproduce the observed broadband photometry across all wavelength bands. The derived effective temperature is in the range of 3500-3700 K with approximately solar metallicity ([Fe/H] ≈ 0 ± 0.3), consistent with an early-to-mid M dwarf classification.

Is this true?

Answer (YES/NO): NO